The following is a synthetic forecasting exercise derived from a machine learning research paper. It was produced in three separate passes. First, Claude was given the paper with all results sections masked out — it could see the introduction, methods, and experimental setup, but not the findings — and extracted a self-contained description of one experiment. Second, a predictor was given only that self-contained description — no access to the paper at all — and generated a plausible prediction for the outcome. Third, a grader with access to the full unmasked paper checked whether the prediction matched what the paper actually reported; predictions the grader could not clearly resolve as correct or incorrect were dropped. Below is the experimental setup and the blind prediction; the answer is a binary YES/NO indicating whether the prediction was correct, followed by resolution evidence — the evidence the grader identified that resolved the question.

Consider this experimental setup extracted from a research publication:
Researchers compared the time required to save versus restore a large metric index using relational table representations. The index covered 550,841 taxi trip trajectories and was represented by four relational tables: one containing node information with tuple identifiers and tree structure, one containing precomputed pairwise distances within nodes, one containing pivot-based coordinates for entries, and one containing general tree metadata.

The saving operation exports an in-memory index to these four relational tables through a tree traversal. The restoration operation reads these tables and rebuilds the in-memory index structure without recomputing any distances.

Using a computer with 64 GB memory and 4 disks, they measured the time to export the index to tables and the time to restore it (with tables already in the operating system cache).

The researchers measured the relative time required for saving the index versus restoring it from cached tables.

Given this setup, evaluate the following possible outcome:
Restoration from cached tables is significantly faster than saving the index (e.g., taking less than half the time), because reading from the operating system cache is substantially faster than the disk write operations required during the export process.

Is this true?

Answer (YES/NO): YES